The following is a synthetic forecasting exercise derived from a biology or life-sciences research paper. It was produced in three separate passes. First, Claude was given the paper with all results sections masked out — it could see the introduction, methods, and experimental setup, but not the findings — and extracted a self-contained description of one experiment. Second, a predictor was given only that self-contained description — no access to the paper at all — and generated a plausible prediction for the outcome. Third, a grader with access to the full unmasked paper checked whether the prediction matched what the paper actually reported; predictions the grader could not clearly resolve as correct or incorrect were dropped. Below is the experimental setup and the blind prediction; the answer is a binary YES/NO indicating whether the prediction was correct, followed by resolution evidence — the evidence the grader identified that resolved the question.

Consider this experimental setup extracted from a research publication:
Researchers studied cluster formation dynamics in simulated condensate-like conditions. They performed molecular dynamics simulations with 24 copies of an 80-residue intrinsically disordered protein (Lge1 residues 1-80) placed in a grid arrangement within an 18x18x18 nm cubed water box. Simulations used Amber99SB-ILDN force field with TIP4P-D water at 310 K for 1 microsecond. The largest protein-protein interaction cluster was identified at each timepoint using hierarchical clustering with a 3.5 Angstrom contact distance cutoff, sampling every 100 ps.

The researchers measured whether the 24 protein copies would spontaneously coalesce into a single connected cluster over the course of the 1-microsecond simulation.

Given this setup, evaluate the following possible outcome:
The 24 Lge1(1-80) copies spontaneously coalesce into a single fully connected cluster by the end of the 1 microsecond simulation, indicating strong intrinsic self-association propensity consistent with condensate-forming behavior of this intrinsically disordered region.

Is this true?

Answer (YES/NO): YES